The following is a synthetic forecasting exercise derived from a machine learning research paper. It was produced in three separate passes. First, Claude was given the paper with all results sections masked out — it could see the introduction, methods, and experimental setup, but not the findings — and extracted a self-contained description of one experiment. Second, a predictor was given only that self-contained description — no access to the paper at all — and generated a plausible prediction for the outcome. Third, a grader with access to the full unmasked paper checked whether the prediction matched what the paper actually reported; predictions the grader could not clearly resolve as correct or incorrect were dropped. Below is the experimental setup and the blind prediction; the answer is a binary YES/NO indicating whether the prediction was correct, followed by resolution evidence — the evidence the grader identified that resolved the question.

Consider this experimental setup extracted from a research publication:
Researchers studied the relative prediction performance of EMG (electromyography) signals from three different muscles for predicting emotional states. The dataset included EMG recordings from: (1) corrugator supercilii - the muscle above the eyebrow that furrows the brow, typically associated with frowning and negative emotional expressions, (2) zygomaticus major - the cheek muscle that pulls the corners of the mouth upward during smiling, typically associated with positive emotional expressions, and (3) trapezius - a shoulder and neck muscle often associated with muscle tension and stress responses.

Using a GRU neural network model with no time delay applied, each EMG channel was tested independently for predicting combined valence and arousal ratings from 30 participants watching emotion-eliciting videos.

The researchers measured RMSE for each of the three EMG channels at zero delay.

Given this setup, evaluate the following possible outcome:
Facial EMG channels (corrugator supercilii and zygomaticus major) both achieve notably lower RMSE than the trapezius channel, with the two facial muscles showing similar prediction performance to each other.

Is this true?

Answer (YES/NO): NO